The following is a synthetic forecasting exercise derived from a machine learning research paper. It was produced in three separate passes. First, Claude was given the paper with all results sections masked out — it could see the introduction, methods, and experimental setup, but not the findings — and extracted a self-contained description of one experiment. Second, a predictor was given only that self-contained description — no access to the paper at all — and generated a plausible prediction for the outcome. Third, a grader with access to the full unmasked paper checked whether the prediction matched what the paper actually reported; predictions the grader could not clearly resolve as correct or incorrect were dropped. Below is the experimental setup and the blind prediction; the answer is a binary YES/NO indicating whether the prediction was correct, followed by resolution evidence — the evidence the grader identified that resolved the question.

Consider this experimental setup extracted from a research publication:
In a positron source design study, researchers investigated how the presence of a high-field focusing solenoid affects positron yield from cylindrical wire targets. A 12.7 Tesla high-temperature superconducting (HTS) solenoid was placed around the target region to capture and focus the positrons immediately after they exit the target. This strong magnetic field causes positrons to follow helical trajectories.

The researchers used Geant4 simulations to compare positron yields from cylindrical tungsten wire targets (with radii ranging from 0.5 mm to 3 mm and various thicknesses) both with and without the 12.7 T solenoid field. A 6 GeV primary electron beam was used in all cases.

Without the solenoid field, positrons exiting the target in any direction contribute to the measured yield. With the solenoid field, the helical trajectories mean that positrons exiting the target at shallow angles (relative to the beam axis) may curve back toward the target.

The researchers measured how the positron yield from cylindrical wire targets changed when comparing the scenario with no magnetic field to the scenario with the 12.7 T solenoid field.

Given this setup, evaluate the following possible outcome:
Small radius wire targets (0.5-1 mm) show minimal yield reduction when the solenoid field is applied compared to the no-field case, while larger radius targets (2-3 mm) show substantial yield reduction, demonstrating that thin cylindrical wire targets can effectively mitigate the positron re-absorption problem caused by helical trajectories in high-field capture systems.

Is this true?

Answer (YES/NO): NO